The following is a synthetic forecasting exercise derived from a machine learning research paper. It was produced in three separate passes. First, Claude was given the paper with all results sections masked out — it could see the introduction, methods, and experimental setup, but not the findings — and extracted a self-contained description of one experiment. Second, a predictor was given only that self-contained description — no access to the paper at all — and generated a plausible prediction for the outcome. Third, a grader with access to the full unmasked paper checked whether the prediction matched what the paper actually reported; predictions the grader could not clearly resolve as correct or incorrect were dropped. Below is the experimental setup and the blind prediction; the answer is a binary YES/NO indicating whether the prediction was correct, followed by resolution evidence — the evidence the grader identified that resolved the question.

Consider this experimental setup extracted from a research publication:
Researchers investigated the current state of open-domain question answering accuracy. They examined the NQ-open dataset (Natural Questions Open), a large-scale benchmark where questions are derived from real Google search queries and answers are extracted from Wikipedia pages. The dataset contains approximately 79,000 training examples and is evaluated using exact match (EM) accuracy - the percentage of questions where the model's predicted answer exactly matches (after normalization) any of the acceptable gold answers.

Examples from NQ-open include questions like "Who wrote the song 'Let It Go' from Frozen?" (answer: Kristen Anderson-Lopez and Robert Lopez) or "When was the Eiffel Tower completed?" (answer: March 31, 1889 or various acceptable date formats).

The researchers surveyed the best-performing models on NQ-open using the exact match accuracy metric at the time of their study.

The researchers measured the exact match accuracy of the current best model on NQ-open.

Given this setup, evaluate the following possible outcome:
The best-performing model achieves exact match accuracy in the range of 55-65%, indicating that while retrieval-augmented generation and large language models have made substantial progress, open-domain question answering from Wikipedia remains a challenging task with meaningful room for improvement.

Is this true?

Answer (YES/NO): NO